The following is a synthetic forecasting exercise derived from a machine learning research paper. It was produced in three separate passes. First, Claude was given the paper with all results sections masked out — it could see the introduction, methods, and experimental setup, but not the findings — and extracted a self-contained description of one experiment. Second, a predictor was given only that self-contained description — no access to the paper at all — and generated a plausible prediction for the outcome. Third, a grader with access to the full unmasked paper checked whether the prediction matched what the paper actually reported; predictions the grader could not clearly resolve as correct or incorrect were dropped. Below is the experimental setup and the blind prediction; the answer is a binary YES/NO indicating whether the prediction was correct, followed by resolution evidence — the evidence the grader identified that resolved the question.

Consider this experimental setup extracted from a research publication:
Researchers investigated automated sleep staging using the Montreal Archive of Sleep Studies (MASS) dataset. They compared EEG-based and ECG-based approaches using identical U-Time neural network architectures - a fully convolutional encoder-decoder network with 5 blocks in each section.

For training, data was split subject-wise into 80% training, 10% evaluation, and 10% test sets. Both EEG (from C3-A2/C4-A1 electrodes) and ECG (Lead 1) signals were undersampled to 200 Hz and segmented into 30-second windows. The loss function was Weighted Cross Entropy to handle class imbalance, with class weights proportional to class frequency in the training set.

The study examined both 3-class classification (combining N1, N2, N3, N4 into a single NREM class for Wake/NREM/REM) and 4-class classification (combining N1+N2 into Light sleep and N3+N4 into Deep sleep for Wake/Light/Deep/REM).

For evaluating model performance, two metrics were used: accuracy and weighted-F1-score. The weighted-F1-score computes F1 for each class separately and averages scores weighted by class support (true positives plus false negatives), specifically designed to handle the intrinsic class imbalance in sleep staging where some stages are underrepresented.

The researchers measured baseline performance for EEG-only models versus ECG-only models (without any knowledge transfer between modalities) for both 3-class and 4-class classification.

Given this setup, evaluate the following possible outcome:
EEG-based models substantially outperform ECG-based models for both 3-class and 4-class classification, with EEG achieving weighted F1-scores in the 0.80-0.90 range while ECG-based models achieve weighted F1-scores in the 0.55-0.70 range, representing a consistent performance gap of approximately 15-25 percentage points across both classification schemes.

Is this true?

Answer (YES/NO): NO